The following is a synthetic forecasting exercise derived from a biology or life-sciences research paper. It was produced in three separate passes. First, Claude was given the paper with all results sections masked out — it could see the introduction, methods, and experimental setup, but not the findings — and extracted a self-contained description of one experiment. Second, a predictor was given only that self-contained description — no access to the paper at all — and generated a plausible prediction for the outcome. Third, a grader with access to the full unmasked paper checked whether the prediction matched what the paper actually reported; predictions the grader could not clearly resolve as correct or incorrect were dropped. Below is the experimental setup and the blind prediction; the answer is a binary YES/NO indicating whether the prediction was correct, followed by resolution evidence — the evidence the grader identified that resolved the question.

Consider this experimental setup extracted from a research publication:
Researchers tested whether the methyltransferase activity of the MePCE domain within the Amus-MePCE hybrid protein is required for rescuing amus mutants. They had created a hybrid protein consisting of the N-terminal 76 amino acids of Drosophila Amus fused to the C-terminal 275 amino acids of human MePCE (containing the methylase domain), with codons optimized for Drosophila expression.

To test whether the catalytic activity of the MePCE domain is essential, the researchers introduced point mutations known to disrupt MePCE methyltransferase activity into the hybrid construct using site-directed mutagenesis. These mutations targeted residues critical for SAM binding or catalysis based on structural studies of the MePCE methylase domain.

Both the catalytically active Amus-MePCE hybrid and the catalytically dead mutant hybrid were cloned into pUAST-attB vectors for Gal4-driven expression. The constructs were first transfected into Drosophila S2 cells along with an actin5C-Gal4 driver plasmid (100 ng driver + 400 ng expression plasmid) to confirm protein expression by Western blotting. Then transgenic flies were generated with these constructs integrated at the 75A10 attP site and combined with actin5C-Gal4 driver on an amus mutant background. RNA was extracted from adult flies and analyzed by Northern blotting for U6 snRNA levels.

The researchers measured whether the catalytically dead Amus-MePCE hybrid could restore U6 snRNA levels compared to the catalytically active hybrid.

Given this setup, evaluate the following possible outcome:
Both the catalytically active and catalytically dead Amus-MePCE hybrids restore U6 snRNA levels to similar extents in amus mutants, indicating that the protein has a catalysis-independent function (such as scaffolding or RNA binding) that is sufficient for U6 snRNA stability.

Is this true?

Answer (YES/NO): NO